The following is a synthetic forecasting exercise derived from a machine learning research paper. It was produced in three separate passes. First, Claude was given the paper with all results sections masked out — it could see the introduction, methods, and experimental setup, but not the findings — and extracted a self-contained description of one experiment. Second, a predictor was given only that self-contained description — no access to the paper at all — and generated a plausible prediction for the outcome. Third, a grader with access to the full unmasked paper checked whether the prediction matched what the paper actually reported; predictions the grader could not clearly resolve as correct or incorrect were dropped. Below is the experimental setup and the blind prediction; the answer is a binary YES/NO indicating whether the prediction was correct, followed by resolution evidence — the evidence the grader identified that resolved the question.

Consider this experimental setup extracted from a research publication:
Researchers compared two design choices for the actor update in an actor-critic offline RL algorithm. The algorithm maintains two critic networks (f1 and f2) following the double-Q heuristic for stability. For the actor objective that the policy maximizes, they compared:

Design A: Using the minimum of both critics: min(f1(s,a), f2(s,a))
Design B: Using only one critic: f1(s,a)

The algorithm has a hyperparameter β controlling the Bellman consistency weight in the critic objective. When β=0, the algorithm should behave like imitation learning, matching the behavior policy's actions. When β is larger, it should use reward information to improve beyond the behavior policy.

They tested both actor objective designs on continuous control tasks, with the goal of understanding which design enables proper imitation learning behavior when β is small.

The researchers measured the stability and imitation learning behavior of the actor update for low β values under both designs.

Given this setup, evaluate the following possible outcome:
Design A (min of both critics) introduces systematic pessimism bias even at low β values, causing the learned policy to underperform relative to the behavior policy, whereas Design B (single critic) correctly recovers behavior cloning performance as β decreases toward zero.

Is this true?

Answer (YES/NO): NO